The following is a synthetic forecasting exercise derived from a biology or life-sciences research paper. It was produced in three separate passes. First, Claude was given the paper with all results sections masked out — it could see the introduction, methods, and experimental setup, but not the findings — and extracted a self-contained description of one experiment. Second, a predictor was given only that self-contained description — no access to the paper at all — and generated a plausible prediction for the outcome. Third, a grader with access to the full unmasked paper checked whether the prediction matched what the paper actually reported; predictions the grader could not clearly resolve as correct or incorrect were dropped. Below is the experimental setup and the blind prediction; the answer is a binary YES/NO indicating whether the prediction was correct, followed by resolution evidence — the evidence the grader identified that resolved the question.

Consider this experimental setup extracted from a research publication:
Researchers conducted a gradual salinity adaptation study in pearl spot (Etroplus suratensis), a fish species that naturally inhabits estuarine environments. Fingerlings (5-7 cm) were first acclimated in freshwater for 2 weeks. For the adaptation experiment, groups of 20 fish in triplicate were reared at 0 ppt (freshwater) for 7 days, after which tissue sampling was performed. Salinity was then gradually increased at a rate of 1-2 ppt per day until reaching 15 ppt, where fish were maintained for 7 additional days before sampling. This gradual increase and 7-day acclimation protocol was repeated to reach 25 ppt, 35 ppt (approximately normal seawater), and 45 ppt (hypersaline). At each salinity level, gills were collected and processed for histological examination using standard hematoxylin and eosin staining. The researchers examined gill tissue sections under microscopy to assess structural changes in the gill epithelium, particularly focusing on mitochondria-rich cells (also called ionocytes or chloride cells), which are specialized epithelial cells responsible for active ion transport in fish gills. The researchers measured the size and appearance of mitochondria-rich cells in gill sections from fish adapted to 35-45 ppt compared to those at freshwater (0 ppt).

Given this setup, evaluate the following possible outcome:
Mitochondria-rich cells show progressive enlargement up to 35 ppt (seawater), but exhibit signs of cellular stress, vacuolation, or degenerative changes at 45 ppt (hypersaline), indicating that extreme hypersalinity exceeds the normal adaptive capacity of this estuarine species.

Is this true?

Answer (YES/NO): NO